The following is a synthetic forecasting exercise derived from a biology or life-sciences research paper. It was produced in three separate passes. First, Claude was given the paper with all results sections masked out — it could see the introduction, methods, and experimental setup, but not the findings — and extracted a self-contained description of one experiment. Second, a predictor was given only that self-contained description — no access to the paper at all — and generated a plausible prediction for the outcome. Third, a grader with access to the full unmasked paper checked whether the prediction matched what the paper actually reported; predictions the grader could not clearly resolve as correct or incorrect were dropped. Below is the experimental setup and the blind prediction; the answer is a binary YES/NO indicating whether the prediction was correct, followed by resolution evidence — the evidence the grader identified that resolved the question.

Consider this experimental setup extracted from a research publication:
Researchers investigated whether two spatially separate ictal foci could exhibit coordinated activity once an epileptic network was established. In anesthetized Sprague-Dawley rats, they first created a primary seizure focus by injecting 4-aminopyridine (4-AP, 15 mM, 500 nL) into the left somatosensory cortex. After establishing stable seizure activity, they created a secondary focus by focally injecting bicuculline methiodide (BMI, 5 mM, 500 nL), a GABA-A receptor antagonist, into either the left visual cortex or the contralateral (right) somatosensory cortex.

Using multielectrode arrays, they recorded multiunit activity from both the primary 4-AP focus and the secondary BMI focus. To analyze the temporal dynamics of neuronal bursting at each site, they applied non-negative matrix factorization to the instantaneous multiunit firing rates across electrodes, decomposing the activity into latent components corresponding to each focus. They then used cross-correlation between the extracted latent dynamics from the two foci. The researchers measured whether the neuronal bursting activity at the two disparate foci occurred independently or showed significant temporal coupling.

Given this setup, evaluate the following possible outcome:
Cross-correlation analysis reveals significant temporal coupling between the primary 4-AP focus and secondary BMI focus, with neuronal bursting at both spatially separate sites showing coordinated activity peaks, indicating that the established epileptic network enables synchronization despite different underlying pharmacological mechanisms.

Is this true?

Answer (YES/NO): YES